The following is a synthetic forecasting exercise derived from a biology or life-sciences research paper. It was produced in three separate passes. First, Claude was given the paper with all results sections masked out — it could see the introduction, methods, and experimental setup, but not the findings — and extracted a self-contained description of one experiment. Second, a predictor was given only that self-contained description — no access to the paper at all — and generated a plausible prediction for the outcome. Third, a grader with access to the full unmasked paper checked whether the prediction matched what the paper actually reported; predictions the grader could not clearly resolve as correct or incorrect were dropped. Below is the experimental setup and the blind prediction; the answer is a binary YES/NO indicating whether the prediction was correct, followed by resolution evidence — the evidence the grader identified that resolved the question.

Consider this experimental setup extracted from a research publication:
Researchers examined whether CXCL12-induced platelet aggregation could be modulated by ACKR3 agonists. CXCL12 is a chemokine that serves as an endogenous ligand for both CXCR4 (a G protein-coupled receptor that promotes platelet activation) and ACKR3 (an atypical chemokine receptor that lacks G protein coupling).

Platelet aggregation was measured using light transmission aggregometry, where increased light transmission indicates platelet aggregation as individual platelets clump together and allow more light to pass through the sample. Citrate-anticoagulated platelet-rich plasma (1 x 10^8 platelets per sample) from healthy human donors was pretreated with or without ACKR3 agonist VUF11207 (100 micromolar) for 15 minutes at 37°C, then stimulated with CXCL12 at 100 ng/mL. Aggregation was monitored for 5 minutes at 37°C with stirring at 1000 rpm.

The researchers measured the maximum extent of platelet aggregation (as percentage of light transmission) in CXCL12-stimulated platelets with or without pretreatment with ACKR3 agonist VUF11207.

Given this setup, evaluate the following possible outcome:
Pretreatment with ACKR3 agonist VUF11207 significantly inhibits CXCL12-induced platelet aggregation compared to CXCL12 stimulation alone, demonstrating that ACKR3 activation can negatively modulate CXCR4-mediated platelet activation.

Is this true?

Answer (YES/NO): YES